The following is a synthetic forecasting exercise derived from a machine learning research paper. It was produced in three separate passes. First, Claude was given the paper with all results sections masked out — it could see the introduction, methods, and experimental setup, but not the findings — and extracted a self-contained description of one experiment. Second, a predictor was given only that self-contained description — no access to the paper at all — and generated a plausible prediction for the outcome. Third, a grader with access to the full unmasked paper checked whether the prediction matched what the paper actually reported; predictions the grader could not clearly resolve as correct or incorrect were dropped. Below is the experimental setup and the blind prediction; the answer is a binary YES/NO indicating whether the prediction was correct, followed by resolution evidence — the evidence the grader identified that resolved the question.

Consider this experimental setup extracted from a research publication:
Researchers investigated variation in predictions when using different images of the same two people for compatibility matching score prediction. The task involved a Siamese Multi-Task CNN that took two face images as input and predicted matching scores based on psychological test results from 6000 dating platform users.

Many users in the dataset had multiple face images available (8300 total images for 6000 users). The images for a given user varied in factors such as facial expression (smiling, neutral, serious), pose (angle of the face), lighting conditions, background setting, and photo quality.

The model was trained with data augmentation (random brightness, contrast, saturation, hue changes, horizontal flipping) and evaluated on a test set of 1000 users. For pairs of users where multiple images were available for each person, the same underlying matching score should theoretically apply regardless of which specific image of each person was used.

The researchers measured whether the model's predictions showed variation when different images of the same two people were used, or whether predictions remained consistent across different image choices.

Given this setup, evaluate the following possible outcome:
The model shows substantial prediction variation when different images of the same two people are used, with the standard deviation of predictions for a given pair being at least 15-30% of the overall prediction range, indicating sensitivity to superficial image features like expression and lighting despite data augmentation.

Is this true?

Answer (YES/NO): NO